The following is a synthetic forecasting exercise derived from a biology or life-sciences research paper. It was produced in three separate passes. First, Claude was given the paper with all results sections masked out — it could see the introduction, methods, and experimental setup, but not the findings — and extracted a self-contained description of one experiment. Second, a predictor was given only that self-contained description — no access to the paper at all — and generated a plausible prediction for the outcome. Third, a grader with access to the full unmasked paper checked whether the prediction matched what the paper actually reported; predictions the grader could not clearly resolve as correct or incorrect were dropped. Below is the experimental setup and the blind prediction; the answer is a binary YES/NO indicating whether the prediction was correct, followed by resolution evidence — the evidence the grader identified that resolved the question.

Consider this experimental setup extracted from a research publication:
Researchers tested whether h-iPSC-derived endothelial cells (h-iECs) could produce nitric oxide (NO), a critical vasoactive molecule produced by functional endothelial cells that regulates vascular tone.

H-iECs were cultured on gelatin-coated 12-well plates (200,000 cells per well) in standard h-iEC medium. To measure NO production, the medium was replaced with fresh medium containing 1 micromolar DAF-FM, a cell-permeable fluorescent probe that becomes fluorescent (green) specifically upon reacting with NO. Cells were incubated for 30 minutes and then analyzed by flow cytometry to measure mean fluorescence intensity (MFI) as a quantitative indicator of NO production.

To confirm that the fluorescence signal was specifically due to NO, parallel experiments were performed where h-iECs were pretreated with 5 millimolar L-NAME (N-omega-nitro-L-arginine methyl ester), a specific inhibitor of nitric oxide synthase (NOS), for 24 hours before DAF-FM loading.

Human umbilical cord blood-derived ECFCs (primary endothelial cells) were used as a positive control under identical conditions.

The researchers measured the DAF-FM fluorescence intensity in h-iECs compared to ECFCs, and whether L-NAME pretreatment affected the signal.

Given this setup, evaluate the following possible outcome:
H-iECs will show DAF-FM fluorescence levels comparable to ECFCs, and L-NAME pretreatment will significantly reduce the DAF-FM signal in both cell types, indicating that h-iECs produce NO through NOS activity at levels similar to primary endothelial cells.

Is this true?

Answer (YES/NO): NO